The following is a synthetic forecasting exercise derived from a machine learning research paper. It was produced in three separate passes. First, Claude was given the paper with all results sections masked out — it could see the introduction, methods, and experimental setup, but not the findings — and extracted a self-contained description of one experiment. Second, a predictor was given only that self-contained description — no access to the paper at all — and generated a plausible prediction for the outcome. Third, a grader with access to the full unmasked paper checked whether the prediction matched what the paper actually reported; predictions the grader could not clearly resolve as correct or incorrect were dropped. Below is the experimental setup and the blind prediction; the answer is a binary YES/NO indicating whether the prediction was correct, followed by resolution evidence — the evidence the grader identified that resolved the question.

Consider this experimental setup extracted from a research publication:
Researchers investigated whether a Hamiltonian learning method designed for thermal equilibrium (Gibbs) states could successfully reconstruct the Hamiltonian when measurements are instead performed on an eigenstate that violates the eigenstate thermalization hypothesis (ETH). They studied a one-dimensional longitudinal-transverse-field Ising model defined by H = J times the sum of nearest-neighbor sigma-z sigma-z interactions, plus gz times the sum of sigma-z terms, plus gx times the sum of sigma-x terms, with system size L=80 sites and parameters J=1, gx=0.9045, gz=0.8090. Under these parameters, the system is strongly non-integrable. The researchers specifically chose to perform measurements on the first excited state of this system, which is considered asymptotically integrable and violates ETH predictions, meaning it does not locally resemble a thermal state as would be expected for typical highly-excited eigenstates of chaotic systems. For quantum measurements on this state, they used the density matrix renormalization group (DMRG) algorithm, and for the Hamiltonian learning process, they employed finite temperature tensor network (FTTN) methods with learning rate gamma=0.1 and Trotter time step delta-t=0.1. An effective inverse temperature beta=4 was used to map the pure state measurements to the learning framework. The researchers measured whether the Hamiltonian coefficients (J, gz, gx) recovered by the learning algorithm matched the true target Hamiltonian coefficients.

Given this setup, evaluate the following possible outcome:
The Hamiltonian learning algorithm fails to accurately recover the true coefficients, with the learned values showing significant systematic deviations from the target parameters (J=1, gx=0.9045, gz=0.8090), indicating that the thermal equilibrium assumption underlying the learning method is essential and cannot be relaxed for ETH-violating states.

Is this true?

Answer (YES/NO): NO